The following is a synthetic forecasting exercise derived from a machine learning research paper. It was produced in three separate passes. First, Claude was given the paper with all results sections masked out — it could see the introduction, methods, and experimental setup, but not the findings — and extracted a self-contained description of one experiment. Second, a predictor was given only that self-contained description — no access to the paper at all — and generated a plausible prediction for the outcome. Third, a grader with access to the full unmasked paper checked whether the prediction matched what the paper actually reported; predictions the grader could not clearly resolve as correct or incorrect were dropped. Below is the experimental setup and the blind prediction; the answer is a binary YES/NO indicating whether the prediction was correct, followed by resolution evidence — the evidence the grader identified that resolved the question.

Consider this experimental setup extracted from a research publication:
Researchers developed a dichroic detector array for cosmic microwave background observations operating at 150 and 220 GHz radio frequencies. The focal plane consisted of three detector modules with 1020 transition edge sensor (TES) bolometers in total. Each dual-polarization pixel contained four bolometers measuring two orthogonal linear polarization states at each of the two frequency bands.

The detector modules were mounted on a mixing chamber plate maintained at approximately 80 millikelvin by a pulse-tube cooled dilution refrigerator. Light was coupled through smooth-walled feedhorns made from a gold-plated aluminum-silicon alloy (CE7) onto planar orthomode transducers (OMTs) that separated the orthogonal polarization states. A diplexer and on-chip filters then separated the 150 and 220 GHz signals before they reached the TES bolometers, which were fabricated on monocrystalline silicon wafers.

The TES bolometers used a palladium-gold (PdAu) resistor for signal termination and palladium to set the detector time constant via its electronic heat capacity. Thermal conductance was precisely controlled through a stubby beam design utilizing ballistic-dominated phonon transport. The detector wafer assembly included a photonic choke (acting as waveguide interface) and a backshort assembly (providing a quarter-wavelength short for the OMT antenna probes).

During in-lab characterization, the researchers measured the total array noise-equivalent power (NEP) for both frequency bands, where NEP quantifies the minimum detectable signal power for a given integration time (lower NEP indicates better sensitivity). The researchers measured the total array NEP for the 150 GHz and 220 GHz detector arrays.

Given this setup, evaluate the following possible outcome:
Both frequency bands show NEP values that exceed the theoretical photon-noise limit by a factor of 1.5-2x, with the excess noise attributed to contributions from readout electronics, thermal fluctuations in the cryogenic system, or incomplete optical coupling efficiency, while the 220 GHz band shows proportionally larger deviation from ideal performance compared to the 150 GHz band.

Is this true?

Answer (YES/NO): NO